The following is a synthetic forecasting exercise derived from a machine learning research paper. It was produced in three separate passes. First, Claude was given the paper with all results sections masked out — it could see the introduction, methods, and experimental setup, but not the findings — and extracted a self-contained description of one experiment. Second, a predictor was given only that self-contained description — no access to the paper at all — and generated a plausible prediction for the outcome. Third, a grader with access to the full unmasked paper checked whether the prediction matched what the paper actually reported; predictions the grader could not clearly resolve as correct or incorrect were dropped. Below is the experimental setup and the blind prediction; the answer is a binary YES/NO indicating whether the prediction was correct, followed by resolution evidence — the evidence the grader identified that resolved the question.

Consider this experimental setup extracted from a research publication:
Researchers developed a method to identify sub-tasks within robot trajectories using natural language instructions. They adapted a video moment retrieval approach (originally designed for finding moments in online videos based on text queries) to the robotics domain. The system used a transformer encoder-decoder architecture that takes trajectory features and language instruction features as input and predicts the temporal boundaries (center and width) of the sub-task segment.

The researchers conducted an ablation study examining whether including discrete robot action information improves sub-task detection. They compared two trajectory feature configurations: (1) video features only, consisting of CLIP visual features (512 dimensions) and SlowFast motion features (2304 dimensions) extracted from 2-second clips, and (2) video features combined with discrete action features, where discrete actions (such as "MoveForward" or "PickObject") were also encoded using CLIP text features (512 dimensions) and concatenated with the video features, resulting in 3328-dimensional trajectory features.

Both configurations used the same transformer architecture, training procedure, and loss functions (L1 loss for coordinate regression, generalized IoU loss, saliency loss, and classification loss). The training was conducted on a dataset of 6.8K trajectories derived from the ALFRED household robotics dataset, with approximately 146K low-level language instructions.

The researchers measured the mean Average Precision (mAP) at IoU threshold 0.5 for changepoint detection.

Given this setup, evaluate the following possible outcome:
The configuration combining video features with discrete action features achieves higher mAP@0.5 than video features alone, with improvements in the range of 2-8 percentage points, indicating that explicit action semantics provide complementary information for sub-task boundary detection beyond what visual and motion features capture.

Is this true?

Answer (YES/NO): NO